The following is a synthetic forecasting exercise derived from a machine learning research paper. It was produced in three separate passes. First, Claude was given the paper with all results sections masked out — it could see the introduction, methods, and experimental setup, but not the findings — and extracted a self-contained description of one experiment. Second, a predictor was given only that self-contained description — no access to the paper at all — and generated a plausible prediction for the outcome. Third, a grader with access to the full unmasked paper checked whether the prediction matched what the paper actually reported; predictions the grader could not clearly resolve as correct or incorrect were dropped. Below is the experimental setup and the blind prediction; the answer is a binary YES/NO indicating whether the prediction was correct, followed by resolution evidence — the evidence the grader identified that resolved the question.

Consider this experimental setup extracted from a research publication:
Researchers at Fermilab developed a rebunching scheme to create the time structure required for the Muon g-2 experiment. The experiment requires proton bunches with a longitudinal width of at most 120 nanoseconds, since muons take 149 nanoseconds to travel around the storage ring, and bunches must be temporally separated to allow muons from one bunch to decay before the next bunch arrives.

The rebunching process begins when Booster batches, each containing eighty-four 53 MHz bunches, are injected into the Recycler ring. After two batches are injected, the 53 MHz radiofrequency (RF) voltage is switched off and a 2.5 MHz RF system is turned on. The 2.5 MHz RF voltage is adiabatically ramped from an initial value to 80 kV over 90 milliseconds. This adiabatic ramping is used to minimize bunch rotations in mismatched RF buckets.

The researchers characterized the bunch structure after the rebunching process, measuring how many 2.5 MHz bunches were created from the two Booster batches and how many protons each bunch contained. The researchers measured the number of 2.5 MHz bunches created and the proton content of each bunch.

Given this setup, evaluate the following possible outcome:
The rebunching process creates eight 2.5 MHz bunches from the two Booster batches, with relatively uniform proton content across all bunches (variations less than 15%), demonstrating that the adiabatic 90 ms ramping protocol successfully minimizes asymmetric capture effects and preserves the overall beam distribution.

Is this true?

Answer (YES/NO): YES